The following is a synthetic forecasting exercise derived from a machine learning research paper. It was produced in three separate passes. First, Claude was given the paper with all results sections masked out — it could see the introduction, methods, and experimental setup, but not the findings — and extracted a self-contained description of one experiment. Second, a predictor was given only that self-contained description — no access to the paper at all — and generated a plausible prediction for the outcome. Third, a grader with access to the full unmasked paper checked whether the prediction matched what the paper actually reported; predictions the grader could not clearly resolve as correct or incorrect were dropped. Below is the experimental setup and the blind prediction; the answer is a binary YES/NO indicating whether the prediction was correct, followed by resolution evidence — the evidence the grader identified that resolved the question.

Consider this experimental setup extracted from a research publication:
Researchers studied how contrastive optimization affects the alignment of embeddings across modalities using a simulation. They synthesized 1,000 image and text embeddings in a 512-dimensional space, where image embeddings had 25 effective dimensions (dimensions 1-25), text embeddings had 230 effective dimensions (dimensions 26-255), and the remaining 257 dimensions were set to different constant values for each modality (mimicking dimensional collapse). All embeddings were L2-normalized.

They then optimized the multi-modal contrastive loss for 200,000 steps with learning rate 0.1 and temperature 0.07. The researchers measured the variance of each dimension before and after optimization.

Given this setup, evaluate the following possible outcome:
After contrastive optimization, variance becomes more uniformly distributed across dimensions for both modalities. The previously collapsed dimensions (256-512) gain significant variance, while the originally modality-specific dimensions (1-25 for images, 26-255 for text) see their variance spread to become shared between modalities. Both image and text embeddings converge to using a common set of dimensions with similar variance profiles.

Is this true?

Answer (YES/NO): NO